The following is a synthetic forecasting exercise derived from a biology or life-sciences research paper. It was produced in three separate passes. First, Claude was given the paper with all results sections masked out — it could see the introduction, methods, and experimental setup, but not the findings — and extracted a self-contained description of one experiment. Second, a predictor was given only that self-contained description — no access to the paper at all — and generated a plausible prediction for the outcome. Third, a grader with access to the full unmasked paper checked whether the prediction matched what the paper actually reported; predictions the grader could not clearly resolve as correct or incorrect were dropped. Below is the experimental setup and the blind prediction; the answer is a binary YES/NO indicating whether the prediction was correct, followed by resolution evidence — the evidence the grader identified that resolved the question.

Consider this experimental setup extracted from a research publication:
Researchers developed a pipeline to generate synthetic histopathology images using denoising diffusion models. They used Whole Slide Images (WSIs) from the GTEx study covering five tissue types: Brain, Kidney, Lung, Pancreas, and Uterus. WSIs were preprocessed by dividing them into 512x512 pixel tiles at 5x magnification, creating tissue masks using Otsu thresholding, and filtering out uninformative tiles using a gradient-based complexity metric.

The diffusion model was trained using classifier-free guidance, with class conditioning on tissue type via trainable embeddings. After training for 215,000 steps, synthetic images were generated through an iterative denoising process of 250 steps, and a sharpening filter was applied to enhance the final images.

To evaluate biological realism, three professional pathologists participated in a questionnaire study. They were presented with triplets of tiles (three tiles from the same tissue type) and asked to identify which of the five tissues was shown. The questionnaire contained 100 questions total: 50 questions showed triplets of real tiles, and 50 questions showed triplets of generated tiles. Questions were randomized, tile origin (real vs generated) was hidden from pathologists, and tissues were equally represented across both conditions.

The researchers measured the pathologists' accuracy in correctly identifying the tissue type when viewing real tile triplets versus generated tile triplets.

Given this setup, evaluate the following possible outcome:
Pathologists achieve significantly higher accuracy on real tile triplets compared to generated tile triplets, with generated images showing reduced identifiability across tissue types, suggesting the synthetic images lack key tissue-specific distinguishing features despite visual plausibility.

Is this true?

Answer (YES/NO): NO